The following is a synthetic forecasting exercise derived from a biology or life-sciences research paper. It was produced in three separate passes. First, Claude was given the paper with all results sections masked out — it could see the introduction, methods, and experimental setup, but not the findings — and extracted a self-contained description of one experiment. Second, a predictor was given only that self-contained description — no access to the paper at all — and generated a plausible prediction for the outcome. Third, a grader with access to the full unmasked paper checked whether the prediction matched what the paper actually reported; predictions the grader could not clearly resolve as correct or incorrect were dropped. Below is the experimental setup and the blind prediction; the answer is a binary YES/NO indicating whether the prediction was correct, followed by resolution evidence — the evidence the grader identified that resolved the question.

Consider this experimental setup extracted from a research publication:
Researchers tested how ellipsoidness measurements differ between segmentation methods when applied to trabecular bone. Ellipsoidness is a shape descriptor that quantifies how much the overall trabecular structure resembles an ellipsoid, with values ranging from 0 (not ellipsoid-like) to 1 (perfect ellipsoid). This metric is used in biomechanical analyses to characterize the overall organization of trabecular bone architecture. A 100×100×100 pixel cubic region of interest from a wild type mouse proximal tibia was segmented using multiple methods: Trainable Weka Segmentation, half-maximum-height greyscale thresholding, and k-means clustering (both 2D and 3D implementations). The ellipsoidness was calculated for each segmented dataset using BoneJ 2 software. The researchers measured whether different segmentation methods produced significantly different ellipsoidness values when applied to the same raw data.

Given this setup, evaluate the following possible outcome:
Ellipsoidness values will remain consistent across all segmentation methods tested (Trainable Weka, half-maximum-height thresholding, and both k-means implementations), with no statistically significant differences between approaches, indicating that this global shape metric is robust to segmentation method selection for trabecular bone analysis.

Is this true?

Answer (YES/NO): NO